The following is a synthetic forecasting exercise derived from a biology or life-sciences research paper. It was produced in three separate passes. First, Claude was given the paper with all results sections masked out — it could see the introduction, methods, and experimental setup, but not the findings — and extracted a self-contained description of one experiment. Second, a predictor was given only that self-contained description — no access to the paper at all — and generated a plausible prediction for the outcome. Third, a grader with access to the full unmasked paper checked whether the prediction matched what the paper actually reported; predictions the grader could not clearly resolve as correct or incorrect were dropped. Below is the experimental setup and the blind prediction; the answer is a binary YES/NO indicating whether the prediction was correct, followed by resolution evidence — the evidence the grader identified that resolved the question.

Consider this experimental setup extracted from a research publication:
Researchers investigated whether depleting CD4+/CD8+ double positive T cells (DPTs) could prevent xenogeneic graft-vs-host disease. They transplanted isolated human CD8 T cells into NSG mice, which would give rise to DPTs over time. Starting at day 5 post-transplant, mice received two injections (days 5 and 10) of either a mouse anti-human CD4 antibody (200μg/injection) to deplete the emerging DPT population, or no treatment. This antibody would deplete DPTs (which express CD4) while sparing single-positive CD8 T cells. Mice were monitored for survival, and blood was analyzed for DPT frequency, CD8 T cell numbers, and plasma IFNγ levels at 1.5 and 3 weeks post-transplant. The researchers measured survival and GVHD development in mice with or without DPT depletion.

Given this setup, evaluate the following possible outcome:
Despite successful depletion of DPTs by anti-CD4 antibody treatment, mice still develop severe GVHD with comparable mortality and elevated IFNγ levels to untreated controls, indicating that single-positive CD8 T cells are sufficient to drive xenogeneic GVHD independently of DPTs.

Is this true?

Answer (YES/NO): NO